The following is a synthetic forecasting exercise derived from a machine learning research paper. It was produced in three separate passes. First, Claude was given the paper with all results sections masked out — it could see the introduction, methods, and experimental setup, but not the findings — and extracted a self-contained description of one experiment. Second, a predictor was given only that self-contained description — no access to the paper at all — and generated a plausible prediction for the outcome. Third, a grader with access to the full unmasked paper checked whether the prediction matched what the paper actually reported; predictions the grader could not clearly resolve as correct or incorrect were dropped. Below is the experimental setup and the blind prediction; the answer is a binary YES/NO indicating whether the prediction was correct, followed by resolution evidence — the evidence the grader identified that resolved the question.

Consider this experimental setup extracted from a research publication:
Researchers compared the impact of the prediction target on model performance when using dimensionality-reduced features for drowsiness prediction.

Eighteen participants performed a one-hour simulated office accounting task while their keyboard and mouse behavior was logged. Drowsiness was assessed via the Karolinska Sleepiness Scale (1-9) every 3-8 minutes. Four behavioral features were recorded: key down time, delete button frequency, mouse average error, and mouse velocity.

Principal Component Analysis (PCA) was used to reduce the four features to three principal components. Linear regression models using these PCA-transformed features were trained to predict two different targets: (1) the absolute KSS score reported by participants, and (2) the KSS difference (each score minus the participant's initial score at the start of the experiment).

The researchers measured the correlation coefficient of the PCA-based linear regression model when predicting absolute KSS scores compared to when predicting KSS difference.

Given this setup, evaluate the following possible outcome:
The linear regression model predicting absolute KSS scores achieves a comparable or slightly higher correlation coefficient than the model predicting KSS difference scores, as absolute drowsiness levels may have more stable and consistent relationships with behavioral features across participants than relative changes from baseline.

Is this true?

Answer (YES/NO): NO